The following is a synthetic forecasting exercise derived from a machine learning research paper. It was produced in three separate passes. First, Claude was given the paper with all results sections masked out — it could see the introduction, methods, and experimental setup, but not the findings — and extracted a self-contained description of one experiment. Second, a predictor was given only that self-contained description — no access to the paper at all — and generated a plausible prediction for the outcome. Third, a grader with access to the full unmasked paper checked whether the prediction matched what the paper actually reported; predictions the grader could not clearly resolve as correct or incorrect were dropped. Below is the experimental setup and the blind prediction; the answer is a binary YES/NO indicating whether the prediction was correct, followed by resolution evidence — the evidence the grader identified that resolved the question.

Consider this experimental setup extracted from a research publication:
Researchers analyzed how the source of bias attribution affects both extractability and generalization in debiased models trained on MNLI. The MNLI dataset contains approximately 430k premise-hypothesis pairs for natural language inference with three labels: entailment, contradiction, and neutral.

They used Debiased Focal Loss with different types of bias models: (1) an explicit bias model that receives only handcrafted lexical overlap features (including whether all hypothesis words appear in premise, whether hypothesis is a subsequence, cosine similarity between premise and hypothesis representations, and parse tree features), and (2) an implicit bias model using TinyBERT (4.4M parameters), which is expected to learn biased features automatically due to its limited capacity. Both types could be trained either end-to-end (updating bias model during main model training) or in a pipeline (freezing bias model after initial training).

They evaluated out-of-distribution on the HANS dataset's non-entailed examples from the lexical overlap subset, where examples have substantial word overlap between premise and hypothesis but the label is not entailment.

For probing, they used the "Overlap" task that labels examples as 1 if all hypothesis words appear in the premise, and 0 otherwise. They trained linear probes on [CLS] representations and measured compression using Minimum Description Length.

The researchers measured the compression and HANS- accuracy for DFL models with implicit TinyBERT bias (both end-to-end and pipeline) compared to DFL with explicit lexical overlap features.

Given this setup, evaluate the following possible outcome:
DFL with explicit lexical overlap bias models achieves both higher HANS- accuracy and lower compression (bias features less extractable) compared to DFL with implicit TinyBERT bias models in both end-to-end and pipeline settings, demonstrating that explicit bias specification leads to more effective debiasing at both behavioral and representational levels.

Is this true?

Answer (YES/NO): NO